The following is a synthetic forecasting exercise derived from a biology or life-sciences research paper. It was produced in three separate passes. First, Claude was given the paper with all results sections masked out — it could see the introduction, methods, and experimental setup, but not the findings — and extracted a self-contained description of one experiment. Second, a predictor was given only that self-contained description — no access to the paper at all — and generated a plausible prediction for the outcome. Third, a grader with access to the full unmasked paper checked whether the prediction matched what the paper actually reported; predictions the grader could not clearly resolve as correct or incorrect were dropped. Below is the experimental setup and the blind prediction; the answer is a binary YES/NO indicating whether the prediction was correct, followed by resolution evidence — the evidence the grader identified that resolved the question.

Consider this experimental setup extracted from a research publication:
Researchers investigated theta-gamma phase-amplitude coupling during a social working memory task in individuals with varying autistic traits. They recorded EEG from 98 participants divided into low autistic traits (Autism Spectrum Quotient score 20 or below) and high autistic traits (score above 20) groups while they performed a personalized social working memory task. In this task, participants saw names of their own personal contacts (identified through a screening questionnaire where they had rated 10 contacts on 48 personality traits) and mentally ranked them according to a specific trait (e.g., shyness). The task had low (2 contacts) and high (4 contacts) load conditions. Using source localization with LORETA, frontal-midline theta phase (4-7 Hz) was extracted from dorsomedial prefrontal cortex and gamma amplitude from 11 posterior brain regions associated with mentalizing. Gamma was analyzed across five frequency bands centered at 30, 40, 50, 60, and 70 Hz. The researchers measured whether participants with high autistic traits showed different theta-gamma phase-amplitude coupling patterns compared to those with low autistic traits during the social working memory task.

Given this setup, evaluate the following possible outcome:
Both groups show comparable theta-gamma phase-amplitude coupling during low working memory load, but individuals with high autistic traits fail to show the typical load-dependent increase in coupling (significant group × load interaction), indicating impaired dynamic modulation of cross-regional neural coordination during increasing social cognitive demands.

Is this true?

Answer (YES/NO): NO